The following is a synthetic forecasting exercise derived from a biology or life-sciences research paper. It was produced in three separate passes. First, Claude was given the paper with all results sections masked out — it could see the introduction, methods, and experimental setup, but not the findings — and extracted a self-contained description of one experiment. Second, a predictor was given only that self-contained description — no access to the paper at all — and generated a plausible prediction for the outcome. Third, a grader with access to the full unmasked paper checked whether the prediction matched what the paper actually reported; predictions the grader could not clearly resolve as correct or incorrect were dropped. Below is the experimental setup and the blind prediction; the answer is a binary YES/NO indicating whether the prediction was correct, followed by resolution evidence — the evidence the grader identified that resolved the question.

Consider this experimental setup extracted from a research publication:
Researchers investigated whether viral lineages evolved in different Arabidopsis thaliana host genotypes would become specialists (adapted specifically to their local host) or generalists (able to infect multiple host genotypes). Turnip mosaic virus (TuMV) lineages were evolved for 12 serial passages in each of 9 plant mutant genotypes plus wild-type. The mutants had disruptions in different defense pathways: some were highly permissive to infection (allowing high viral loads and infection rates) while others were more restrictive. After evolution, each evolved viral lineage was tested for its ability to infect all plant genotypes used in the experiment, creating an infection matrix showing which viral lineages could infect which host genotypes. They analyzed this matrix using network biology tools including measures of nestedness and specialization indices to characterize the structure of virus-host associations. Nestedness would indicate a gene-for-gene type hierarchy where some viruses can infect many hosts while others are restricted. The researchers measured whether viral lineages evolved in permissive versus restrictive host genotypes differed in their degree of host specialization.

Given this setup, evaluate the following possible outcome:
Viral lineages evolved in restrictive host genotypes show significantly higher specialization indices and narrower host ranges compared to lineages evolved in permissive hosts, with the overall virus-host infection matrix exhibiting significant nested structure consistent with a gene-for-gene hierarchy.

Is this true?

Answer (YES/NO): NO